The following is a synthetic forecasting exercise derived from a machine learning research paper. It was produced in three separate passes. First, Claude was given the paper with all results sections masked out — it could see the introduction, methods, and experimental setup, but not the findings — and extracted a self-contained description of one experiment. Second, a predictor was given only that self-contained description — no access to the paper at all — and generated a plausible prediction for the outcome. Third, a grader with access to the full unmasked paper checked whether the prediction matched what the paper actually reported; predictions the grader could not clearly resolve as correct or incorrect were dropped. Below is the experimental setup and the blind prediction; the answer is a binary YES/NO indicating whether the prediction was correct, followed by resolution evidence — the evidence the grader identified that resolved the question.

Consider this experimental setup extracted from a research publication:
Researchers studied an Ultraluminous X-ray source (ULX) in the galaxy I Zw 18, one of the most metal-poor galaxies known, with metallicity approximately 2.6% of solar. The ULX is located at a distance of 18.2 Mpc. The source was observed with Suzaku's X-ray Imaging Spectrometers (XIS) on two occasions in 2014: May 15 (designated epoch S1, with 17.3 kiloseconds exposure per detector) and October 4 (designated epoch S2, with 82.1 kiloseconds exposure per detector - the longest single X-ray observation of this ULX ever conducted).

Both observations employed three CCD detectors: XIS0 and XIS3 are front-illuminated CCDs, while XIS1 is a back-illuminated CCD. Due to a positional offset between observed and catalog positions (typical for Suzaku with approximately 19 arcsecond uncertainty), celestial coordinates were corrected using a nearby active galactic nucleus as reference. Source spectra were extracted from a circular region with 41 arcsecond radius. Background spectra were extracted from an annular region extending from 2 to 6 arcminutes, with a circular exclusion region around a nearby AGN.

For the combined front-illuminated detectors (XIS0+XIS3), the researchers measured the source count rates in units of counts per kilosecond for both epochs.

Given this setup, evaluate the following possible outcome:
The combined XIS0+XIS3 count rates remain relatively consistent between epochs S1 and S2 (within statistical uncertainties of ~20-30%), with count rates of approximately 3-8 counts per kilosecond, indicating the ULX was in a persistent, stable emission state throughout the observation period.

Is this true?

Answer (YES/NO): NO